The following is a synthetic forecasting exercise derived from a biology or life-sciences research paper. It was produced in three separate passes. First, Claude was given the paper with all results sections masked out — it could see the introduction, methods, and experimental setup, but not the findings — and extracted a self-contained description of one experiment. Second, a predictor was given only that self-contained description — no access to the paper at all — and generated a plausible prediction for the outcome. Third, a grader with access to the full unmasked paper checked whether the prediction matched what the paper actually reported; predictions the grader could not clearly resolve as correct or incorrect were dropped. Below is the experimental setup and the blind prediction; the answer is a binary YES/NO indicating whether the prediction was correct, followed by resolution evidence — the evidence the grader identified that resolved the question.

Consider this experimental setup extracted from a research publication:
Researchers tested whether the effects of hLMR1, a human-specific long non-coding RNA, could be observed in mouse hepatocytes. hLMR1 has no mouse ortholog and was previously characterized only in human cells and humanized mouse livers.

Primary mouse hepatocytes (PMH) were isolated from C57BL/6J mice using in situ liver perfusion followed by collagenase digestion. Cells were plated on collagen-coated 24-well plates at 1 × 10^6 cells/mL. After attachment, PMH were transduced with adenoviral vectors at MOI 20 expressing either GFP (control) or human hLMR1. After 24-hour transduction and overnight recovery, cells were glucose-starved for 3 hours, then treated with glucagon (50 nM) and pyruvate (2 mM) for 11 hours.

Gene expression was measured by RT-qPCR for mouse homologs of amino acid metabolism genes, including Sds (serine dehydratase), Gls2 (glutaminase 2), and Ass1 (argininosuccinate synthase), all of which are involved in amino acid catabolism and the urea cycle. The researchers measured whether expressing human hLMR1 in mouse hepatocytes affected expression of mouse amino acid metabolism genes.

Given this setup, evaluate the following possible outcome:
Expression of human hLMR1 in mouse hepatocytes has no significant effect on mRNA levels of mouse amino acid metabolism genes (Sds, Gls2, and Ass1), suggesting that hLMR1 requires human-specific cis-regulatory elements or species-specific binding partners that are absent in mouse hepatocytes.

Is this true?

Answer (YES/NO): YES